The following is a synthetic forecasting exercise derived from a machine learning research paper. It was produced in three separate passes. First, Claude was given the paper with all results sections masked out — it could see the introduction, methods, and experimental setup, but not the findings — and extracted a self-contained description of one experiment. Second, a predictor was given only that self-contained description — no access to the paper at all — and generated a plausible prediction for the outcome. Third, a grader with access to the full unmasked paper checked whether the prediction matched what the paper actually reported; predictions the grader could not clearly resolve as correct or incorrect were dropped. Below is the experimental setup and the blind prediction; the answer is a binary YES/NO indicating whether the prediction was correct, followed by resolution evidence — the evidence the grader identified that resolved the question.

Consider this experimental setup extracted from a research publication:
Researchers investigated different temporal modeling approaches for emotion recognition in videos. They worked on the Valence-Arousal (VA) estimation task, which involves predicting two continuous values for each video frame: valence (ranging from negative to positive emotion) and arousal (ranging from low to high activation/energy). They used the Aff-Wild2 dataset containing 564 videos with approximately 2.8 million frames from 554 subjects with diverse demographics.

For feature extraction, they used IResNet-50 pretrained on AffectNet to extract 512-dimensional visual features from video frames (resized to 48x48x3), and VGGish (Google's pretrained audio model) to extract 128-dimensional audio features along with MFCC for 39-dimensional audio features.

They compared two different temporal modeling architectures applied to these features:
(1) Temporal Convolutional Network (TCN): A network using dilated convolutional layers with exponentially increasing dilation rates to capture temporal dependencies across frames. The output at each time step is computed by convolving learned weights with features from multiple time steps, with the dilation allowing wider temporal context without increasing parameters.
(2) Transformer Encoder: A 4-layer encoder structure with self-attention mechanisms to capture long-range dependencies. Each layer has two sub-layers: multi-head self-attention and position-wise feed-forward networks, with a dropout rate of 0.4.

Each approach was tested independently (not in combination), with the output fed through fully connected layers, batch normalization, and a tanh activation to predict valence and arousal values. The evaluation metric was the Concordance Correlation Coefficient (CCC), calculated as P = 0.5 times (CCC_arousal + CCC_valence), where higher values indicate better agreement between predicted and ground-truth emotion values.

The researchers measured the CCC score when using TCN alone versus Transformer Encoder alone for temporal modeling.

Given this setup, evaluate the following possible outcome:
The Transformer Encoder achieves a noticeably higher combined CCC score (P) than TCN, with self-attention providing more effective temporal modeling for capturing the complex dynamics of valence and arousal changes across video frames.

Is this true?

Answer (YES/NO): NO